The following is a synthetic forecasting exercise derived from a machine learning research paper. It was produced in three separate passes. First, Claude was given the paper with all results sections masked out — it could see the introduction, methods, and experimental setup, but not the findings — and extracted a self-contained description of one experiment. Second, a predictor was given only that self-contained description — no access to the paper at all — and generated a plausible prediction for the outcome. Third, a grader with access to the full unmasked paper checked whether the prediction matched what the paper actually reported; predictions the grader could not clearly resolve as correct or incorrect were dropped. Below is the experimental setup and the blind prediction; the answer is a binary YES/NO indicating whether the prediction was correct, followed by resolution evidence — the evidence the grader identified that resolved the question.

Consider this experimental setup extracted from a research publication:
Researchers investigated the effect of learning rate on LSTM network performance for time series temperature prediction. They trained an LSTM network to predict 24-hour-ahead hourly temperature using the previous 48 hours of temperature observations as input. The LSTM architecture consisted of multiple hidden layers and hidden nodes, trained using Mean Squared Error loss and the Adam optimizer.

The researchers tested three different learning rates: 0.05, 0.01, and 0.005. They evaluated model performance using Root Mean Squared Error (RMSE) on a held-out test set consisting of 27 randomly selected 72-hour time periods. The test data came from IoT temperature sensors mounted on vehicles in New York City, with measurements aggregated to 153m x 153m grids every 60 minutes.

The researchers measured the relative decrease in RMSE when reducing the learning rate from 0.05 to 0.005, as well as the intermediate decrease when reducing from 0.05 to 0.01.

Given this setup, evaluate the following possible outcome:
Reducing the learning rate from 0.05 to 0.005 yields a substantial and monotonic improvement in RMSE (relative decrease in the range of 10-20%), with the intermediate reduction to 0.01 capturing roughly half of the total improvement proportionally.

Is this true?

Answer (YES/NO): NO